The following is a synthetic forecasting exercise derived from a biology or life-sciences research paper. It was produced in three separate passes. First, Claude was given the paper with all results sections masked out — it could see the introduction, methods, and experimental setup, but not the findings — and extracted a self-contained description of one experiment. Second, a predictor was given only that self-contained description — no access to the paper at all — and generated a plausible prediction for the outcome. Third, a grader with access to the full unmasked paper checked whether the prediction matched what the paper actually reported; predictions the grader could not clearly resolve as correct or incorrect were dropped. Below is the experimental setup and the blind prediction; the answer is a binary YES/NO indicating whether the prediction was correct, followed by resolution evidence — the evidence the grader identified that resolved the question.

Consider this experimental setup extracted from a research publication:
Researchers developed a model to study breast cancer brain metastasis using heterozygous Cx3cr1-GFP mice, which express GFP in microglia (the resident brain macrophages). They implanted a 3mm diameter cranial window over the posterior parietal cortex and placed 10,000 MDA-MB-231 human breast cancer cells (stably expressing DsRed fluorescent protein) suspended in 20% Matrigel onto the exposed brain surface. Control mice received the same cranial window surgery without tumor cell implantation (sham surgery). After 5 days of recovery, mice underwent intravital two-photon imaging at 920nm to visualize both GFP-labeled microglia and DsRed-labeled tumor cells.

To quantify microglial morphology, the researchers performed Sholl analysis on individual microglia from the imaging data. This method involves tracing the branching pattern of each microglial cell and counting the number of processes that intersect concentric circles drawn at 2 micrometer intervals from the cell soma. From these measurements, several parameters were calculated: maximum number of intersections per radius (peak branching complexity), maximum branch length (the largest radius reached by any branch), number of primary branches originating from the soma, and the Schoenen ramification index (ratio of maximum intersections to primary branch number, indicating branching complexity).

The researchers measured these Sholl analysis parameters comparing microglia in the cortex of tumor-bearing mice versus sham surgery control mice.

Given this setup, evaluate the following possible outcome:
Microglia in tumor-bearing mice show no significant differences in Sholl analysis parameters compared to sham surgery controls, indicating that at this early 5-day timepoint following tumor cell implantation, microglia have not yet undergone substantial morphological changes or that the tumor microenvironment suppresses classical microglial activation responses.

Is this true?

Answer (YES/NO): NO